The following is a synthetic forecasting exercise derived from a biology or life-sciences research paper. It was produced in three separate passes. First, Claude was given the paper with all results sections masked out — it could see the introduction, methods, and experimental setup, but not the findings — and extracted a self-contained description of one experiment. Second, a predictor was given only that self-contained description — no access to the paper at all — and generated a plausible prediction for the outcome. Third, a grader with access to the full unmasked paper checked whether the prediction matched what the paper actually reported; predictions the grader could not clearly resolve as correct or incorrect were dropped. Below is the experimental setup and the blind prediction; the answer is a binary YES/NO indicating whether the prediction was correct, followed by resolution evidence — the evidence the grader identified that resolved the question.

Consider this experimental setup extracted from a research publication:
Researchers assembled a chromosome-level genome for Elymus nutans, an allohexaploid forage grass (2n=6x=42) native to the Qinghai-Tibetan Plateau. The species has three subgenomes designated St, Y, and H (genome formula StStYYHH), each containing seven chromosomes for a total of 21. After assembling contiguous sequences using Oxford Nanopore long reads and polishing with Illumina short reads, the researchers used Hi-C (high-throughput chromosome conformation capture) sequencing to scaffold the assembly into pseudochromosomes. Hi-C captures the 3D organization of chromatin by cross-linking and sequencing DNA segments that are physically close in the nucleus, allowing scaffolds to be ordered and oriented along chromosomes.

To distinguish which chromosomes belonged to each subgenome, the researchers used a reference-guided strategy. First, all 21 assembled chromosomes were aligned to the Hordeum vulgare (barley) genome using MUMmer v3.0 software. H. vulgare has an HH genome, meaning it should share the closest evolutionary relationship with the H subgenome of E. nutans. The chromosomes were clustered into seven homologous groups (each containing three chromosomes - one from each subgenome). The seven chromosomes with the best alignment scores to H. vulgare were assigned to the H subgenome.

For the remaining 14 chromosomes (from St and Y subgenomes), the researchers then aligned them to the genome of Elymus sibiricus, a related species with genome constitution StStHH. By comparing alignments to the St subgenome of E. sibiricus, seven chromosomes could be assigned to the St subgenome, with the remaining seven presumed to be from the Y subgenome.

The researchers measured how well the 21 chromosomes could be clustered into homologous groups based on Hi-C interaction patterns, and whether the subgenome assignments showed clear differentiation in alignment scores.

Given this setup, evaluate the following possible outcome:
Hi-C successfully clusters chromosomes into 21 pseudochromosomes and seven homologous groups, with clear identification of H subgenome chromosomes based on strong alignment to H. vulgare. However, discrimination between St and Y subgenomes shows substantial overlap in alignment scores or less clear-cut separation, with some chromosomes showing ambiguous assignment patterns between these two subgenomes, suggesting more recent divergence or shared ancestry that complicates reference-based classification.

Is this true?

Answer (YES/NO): NO